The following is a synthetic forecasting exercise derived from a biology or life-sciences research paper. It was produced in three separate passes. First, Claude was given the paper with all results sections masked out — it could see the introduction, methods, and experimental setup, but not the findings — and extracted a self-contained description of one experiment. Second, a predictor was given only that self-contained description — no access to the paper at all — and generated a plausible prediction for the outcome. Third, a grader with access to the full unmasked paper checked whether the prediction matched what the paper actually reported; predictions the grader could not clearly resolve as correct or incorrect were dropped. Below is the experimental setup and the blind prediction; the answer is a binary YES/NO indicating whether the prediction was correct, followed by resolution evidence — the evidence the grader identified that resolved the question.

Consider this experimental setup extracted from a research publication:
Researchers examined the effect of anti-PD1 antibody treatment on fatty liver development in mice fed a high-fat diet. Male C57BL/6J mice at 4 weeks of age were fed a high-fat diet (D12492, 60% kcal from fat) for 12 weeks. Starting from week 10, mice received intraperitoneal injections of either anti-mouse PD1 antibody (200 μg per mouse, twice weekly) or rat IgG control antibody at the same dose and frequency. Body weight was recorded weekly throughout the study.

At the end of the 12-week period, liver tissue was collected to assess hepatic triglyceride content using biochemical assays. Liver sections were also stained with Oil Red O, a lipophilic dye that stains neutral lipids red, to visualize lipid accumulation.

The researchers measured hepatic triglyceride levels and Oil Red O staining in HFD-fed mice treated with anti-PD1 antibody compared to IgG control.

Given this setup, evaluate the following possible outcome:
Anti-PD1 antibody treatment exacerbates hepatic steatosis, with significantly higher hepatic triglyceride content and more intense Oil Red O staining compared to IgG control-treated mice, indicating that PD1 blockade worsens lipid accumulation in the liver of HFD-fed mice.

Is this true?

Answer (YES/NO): NO